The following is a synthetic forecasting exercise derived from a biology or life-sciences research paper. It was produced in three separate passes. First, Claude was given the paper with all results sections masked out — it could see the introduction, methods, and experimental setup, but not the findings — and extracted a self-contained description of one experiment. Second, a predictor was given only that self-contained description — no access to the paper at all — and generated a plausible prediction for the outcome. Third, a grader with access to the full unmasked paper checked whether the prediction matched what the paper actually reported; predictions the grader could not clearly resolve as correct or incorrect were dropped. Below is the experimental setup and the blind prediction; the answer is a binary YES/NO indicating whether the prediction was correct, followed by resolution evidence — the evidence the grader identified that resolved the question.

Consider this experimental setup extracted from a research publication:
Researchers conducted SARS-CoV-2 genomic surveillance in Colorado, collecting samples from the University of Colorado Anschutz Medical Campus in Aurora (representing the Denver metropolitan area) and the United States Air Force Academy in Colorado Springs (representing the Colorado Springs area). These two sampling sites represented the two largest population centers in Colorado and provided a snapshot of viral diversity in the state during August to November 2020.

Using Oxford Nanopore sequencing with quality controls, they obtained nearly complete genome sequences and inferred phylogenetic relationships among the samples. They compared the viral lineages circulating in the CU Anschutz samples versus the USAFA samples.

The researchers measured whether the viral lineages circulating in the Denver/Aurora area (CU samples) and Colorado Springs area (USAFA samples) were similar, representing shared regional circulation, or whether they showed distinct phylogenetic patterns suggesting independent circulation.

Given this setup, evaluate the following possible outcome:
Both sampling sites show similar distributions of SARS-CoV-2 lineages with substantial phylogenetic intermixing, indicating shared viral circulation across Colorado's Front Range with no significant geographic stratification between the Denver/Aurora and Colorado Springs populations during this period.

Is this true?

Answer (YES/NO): NO